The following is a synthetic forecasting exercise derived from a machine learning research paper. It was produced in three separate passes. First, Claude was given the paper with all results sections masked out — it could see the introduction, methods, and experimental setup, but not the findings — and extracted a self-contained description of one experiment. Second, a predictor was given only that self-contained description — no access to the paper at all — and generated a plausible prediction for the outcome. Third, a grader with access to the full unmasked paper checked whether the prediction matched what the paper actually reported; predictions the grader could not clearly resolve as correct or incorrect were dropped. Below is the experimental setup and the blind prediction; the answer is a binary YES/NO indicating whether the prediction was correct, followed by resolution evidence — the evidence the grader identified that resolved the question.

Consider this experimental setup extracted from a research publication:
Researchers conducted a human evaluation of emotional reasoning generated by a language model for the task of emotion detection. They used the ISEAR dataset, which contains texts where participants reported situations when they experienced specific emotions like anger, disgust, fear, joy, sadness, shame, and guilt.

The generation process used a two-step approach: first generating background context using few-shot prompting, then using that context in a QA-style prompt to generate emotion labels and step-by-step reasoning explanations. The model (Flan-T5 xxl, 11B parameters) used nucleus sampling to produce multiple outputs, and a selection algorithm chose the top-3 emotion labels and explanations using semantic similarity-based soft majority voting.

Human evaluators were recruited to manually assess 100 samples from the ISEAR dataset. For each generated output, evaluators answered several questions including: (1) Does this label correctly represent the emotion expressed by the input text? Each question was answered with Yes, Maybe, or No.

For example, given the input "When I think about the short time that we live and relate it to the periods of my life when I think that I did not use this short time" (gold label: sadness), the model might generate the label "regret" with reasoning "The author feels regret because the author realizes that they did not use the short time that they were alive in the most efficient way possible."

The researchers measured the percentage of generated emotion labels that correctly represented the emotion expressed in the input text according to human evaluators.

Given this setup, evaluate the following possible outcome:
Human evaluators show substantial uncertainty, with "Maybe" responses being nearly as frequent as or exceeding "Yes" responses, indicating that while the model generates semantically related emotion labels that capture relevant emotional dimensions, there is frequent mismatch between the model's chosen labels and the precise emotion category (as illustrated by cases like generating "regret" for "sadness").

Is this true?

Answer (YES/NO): NO